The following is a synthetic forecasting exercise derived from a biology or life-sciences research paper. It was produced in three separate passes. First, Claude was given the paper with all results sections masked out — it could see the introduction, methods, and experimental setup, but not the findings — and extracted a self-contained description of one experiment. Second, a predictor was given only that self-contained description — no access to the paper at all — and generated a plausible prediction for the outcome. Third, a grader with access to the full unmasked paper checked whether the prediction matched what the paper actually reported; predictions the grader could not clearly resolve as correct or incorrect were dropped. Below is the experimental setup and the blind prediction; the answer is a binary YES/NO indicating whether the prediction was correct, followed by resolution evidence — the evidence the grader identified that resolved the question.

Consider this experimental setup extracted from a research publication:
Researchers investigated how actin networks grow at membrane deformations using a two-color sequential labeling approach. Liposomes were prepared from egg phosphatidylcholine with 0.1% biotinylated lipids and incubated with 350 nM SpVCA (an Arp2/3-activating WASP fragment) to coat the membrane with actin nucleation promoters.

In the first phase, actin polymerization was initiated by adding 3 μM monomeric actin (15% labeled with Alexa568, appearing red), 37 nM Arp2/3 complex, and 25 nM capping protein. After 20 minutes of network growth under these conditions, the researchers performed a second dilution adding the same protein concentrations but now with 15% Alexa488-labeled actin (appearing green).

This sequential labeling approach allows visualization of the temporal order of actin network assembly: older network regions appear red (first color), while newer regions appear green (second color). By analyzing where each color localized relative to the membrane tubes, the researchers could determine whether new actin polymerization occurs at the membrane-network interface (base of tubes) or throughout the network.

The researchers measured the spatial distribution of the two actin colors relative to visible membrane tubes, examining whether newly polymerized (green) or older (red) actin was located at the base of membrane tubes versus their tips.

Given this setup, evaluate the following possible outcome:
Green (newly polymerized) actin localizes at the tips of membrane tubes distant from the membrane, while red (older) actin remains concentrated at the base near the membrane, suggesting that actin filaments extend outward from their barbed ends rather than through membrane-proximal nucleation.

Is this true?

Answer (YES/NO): NO